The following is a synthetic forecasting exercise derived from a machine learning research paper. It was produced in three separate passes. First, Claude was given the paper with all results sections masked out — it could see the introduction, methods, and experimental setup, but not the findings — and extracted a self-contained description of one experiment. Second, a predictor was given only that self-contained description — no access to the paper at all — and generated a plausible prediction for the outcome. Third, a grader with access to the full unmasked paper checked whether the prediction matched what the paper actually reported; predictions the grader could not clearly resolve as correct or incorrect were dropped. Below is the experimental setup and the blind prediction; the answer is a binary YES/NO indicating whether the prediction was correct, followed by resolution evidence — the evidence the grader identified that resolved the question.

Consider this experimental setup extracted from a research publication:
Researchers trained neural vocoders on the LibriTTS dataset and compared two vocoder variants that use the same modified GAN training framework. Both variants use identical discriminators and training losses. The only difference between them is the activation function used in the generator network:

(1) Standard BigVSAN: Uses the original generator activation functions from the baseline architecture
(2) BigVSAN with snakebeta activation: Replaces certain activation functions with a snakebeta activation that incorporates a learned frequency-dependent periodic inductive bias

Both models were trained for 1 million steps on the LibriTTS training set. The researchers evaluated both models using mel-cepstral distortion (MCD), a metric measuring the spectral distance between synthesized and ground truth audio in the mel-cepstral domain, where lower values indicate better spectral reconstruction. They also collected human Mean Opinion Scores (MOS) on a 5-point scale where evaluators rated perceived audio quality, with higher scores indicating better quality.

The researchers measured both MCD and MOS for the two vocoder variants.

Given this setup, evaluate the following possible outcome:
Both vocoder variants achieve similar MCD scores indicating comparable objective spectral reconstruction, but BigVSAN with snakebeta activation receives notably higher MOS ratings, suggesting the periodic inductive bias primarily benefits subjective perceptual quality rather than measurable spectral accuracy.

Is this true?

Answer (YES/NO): NO